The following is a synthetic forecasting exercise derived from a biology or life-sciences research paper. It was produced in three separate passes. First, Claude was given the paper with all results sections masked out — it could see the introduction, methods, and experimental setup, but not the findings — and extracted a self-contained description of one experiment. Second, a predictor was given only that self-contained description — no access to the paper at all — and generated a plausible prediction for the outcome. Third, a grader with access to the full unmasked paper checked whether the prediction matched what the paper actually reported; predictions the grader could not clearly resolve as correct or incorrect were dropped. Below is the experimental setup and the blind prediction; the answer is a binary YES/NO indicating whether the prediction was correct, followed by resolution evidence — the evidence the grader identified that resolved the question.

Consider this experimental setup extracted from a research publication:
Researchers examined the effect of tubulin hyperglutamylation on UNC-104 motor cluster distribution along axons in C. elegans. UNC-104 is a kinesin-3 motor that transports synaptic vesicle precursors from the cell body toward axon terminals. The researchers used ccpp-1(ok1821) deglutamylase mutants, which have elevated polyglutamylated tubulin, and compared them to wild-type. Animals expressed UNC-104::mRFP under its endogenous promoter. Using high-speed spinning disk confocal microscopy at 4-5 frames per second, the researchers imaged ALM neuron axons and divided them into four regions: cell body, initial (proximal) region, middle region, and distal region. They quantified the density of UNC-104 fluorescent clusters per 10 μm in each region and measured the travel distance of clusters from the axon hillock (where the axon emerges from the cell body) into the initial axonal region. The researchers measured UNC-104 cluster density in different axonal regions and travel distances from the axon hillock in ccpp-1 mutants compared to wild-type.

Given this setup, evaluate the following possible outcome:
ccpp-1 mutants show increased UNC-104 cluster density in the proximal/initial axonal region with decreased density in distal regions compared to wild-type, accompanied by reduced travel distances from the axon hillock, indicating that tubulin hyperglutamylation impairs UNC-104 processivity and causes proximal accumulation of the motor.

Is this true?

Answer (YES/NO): NO